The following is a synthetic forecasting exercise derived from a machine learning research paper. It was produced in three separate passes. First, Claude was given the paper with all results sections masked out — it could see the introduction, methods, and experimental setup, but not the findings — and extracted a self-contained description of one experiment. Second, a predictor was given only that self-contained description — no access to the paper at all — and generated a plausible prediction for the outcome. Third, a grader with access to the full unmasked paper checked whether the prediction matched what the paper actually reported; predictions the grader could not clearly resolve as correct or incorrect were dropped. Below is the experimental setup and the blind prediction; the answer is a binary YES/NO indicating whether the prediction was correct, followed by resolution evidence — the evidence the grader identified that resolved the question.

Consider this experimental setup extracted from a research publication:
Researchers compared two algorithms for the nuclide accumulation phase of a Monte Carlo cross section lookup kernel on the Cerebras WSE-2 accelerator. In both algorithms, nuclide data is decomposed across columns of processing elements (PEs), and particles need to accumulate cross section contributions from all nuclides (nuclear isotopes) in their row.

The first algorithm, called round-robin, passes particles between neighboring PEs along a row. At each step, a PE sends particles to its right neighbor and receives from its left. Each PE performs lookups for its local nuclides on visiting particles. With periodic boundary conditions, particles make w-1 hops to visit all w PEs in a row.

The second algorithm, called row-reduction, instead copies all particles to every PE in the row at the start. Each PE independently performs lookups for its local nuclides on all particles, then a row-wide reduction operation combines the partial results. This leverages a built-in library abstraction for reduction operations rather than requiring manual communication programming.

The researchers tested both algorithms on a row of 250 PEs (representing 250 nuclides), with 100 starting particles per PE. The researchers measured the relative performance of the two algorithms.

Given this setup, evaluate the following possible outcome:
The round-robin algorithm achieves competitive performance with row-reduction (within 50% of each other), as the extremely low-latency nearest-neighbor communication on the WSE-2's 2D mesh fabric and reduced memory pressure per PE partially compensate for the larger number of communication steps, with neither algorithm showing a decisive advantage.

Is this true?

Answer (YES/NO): NO